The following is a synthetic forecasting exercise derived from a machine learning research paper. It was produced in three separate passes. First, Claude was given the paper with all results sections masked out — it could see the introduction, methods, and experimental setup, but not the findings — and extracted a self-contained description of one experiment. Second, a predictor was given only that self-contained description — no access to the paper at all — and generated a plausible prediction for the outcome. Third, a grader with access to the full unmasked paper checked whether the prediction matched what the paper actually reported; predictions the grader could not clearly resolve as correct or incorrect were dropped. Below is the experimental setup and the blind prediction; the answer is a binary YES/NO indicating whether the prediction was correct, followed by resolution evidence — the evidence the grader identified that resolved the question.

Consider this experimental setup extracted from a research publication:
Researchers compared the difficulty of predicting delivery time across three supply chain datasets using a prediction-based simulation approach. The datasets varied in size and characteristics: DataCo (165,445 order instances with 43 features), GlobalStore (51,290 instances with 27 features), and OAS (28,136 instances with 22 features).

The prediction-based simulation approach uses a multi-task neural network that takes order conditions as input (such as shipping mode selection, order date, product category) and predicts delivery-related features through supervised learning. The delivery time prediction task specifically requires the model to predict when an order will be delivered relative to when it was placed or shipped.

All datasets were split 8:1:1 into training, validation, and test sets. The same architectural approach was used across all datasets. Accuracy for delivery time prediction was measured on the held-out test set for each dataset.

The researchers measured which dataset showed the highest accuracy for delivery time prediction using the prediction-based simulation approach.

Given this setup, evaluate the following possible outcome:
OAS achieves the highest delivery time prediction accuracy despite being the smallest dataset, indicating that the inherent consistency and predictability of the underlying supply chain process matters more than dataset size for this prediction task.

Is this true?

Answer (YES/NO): NO